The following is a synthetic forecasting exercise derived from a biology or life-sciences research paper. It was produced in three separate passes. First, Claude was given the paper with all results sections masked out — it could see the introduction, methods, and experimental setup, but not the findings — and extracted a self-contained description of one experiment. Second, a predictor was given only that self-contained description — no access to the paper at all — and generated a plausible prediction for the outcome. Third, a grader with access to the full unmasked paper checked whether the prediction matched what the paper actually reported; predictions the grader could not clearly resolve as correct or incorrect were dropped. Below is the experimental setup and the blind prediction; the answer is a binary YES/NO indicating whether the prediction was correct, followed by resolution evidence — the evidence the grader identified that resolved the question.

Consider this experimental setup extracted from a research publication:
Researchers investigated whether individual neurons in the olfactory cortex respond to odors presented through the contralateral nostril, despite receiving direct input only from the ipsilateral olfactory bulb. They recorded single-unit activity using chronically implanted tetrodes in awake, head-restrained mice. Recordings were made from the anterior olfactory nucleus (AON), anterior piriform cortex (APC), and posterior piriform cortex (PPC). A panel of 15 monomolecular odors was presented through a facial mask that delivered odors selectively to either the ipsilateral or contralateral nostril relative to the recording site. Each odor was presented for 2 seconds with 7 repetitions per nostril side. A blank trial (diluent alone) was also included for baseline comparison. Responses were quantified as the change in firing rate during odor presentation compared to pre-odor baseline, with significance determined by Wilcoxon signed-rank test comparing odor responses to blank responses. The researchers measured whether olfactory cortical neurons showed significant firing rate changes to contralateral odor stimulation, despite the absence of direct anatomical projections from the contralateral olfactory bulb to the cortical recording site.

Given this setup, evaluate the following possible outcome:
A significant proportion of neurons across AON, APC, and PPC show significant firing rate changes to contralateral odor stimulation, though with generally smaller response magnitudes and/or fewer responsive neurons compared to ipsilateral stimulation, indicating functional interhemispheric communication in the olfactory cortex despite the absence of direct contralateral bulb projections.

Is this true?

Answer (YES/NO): NO